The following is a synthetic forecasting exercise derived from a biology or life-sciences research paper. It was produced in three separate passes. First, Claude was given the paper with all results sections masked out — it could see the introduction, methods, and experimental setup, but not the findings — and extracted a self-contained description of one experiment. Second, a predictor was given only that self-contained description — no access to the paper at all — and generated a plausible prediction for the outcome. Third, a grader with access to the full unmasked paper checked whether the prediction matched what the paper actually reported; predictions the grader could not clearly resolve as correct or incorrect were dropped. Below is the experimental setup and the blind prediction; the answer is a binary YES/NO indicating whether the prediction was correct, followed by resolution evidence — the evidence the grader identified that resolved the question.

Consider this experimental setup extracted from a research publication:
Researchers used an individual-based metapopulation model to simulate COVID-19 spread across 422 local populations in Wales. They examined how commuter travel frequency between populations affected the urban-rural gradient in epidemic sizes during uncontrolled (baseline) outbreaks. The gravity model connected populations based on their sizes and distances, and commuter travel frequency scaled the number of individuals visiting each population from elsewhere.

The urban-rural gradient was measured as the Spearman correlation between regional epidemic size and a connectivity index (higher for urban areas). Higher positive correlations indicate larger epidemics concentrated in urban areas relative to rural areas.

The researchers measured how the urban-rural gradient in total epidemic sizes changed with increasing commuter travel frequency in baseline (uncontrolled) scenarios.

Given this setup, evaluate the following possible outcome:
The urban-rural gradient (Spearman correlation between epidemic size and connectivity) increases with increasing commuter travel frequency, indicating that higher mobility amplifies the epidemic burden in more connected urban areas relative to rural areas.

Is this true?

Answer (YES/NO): NO